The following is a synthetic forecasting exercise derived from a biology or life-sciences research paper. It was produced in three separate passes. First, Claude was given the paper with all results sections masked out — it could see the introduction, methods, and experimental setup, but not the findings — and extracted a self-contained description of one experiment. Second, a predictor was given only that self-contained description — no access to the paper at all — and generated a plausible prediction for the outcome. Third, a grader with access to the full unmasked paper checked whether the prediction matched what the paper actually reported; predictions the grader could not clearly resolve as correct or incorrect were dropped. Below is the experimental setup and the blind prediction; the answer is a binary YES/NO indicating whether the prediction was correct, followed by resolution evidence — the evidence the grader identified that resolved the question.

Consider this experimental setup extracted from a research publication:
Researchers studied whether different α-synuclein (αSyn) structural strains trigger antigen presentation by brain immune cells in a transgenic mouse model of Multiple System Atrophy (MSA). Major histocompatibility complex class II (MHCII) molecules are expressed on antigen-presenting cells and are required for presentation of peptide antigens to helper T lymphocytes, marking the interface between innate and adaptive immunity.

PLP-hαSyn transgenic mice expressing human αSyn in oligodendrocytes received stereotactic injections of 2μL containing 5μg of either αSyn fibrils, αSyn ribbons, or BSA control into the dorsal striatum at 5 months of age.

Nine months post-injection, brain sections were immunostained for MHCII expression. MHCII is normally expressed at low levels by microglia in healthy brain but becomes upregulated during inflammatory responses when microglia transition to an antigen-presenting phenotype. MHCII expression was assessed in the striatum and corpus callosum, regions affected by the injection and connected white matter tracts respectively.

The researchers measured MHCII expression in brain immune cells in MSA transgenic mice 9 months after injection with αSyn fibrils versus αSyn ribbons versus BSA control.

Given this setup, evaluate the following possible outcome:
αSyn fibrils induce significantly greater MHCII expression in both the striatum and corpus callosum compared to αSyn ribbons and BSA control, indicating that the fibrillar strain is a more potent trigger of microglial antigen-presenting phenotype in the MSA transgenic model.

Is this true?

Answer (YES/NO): YES